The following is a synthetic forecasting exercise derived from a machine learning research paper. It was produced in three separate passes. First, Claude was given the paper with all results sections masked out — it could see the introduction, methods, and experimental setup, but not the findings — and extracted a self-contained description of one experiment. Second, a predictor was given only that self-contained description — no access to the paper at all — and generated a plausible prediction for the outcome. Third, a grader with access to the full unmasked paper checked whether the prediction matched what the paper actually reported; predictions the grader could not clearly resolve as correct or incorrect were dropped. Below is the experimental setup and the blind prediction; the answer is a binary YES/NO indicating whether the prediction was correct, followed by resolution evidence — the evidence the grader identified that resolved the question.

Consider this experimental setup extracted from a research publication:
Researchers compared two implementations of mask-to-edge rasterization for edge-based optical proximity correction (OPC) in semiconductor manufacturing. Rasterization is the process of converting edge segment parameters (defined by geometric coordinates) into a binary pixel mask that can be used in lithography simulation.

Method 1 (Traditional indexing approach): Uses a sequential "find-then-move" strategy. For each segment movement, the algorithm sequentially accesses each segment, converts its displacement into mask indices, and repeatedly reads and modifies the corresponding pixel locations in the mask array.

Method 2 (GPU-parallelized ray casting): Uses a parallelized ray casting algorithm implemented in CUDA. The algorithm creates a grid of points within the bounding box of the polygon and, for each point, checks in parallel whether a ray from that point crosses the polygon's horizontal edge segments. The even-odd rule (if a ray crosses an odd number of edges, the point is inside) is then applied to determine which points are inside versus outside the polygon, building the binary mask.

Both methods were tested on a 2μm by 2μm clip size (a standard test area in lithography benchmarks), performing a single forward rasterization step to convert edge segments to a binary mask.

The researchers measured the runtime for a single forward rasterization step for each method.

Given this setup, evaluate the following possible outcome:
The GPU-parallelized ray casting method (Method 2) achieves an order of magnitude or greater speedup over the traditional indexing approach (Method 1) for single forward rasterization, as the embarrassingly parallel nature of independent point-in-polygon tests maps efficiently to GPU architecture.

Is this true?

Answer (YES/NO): YES